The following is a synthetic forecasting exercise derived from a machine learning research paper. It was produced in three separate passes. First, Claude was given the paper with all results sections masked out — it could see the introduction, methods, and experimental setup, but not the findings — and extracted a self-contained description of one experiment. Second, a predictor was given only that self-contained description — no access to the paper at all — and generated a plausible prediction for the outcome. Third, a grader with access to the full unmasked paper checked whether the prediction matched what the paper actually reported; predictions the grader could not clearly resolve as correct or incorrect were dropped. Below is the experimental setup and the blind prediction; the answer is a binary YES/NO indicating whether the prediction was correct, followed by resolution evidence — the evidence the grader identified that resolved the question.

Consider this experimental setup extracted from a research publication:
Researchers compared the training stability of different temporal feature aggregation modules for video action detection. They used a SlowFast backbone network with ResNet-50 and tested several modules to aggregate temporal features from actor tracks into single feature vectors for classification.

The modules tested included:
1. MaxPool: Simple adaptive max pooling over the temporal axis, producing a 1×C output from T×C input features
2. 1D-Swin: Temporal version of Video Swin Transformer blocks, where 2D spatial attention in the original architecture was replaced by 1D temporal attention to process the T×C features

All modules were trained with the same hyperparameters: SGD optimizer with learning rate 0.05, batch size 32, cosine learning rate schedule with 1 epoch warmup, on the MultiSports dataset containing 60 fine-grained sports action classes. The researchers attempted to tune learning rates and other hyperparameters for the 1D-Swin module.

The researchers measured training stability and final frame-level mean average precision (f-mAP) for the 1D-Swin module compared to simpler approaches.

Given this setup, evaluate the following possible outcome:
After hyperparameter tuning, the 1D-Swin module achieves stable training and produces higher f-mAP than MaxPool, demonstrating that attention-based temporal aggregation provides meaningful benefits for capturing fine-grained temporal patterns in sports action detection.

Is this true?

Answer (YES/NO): NO